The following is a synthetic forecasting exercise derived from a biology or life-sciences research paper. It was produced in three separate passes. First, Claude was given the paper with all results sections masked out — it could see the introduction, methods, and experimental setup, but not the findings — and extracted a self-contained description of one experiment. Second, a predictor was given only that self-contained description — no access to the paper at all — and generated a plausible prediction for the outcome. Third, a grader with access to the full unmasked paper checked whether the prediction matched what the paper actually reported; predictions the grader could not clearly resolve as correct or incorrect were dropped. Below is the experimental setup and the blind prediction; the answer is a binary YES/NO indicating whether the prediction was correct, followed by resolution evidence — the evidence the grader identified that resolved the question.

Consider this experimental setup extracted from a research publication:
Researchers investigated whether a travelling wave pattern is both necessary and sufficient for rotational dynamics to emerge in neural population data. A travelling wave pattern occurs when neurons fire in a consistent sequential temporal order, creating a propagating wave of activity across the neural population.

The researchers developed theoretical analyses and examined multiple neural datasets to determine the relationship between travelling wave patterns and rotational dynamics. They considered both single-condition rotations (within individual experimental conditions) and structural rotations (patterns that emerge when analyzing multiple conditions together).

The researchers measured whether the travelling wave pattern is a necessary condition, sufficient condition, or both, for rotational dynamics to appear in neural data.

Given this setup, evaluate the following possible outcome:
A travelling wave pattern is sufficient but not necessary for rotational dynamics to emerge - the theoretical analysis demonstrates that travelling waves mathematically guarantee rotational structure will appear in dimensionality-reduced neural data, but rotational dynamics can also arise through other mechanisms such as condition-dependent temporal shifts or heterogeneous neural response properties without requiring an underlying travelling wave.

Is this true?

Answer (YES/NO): NO